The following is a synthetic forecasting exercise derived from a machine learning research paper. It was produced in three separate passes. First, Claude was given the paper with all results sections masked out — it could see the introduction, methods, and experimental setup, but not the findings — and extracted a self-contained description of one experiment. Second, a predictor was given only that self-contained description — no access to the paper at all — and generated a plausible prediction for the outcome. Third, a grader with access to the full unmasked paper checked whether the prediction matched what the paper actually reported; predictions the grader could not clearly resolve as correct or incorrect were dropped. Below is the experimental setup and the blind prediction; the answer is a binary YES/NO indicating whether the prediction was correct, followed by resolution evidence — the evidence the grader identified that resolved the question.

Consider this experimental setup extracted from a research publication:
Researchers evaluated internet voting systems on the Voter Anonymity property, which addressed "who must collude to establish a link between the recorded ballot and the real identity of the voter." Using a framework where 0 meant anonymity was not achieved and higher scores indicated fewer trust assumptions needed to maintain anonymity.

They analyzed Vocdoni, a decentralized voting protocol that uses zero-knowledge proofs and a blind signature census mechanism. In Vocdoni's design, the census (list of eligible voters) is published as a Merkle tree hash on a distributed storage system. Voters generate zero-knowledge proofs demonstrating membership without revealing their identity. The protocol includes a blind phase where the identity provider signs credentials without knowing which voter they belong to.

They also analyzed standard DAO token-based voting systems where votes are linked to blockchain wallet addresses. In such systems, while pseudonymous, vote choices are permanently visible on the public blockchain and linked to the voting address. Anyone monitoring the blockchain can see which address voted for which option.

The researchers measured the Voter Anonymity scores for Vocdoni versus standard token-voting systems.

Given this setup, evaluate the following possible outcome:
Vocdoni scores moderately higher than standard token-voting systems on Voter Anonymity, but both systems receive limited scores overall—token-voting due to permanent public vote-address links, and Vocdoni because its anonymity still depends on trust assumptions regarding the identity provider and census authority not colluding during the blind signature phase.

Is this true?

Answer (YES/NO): NO